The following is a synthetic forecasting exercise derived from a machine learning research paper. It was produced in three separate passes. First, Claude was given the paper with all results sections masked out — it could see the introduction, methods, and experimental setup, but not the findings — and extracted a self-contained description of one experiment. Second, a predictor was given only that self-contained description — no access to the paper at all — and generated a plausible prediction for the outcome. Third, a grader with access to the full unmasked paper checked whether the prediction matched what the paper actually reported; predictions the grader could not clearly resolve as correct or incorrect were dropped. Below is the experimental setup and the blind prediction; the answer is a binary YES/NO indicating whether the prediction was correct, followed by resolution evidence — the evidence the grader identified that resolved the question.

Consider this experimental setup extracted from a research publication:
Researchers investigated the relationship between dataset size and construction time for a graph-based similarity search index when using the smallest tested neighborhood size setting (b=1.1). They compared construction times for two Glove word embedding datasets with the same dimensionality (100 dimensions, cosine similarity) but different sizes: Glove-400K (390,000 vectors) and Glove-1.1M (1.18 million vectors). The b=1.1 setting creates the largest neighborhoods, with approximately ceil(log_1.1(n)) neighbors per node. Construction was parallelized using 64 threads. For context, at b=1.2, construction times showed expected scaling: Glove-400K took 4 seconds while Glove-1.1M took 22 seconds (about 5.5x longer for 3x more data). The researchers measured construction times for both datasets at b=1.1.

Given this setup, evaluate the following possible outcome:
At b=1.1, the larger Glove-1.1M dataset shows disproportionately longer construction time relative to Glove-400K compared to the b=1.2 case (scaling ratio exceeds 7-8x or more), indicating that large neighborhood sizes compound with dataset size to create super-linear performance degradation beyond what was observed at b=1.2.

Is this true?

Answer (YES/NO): NO